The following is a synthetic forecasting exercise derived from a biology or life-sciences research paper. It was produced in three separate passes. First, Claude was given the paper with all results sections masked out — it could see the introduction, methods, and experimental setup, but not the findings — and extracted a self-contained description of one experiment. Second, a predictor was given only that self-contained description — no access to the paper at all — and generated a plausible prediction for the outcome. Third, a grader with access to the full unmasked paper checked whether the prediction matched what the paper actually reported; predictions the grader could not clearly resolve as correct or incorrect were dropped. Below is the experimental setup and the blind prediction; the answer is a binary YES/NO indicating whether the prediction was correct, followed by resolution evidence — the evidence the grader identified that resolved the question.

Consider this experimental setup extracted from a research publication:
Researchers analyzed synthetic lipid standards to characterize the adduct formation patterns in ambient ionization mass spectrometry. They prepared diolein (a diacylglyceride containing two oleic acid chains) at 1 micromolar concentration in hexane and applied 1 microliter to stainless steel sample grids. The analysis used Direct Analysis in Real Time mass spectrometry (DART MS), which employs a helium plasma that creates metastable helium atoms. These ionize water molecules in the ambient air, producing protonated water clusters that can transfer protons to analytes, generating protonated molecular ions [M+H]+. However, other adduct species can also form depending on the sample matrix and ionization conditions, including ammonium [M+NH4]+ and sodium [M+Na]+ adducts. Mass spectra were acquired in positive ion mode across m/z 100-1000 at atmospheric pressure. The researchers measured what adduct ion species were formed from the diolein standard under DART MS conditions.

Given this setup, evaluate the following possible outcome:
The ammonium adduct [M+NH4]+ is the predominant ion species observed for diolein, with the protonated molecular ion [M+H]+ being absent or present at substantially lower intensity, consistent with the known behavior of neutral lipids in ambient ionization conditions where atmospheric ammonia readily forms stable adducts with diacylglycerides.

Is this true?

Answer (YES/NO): NO